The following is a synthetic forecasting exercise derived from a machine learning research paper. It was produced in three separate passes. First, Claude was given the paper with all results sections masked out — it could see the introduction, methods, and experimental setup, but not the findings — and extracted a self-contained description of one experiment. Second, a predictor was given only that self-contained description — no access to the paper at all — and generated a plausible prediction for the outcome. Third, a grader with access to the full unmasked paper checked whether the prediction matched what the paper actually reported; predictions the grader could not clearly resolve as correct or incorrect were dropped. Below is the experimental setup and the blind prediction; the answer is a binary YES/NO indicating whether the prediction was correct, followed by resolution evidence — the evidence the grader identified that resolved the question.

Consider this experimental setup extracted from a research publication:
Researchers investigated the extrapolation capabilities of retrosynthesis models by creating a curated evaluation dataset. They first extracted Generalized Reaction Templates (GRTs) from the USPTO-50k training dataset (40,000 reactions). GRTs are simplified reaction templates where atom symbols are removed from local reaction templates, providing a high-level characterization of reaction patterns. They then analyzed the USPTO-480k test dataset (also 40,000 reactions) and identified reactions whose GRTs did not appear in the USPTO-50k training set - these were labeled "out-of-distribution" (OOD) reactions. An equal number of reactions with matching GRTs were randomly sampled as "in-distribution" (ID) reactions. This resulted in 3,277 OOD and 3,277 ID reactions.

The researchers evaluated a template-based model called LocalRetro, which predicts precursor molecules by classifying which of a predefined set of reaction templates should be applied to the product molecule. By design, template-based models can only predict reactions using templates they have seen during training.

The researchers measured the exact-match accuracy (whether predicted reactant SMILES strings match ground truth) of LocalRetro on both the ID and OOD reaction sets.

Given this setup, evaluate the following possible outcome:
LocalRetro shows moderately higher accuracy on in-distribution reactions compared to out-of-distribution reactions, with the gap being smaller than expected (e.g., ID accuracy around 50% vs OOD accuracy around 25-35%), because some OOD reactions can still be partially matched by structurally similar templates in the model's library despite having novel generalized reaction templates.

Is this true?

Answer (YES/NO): NO